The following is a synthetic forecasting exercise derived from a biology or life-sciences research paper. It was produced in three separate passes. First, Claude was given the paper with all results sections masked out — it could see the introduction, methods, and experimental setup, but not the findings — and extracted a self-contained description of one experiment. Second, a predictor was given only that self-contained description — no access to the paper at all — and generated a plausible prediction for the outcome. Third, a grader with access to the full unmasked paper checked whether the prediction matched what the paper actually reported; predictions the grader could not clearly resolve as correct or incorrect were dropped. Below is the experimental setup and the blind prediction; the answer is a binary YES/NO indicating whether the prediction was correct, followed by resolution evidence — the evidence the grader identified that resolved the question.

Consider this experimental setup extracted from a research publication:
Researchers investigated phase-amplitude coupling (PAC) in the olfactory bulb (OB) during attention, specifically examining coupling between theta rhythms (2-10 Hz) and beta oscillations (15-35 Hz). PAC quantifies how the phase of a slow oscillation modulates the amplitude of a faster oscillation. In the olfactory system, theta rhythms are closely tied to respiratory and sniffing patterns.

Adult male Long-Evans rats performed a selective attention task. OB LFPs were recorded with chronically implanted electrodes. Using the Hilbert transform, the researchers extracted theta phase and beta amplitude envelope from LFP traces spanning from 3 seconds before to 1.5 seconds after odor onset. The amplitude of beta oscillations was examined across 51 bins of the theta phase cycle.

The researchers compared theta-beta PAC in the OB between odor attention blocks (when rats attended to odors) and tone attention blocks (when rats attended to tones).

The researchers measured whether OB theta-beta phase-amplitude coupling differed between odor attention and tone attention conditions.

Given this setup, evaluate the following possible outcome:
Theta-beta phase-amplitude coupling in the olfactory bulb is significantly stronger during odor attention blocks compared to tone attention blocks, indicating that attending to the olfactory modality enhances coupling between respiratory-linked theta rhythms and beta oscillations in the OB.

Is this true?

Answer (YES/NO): NO